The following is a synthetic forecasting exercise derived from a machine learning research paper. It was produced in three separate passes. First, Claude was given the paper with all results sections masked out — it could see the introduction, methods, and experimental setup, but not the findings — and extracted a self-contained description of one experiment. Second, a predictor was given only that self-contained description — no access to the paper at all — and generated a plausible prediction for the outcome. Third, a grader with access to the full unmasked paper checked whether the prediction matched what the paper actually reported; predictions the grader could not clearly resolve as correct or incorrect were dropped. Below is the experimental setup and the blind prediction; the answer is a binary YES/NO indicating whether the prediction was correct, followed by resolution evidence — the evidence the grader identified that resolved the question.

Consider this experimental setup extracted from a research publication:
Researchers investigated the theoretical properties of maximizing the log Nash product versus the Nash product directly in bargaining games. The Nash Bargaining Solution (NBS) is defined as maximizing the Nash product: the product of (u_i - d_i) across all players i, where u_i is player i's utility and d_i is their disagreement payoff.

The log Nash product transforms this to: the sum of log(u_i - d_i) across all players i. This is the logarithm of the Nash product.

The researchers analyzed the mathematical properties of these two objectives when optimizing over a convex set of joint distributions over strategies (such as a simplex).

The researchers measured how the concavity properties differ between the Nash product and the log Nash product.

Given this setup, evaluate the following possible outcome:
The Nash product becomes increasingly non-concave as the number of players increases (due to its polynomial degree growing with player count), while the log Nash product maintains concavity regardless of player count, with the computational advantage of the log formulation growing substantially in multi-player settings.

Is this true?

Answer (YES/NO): NO